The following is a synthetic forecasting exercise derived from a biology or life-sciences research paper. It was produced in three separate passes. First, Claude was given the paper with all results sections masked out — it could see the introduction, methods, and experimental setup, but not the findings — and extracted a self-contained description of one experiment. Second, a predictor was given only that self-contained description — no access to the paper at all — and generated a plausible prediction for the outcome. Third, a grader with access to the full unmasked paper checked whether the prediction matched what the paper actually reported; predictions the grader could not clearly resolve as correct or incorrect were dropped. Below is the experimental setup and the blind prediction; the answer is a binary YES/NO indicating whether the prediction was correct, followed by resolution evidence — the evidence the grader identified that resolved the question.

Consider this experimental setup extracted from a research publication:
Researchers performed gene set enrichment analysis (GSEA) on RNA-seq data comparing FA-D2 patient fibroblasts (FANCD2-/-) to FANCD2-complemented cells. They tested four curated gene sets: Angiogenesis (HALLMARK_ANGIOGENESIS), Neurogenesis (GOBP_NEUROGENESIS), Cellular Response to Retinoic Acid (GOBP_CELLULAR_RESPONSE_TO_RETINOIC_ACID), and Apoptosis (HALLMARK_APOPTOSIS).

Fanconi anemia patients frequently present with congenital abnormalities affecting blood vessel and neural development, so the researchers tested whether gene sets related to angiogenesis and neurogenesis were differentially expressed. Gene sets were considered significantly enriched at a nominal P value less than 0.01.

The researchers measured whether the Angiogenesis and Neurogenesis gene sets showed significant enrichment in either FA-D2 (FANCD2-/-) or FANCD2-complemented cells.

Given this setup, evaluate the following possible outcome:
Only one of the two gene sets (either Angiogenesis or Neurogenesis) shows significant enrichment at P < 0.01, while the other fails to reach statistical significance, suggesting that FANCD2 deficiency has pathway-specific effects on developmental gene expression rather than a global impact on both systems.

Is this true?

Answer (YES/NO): NO